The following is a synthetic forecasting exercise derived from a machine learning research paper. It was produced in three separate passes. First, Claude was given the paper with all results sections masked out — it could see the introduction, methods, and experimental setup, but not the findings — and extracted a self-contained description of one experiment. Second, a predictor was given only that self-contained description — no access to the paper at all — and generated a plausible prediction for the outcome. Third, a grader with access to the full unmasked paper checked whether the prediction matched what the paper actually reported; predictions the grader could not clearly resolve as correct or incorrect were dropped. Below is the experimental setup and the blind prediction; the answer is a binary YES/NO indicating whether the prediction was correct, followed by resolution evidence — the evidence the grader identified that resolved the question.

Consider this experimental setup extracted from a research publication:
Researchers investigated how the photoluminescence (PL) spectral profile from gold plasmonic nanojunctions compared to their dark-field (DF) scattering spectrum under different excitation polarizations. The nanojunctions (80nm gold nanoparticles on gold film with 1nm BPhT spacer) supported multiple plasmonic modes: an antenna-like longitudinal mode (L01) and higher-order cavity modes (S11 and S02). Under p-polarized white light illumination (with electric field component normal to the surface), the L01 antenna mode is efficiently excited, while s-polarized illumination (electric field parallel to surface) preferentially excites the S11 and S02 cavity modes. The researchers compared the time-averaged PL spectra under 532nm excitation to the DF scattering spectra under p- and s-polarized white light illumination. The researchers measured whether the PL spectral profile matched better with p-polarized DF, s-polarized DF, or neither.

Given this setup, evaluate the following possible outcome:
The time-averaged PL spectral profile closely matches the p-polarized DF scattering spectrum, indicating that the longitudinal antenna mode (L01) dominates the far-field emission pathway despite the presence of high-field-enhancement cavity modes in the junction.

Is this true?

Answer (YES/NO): NO